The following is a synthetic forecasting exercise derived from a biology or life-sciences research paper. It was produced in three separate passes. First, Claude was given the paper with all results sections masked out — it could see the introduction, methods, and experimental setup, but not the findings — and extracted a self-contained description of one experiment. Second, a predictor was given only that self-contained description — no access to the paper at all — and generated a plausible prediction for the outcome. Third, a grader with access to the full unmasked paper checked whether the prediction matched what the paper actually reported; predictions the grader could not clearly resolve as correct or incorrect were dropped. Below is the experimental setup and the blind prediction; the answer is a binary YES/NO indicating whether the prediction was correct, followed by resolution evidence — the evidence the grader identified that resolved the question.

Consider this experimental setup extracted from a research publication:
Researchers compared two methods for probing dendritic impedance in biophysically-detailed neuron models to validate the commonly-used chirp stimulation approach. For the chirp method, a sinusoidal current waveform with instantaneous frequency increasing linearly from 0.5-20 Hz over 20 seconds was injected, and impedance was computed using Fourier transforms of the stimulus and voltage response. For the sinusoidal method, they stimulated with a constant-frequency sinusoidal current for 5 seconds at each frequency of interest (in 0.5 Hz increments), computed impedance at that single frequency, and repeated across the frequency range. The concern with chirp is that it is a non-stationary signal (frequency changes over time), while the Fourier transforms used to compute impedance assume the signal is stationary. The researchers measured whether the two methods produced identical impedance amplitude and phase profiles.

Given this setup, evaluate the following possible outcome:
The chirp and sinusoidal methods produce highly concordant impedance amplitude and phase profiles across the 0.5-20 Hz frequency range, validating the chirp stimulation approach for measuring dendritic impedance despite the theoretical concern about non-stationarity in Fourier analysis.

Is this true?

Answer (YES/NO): NO